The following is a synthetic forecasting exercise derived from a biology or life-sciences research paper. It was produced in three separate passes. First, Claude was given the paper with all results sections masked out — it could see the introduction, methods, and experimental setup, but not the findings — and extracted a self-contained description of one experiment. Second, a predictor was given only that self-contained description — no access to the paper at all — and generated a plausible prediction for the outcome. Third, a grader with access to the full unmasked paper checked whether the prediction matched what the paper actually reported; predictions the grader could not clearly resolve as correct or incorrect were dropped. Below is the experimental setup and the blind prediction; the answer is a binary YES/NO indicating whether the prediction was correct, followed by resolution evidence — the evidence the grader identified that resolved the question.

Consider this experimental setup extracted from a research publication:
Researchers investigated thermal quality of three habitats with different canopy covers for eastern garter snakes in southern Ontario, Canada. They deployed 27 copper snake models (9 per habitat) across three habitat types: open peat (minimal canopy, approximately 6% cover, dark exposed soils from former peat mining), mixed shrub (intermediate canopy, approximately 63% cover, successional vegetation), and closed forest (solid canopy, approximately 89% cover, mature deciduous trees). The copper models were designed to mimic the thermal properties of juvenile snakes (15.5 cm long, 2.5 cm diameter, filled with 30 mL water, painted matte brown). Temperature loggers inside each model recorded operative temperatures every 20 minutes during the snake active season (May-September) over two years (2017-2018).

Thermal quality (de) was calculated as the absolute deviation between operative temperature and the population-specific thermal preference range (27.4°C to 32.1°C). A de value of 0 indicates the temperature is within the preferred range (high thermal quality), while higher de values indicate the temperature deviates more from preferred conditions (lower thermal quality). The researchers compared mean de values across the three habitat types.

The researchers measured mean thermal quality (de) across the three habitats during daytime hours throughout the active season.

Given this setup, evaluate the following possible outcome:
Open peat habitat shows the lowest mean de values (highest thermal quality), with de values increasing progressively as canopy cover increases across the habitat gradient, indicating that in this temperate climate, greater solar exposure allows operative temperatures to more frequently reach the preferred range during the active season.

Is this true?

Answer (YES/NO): YES